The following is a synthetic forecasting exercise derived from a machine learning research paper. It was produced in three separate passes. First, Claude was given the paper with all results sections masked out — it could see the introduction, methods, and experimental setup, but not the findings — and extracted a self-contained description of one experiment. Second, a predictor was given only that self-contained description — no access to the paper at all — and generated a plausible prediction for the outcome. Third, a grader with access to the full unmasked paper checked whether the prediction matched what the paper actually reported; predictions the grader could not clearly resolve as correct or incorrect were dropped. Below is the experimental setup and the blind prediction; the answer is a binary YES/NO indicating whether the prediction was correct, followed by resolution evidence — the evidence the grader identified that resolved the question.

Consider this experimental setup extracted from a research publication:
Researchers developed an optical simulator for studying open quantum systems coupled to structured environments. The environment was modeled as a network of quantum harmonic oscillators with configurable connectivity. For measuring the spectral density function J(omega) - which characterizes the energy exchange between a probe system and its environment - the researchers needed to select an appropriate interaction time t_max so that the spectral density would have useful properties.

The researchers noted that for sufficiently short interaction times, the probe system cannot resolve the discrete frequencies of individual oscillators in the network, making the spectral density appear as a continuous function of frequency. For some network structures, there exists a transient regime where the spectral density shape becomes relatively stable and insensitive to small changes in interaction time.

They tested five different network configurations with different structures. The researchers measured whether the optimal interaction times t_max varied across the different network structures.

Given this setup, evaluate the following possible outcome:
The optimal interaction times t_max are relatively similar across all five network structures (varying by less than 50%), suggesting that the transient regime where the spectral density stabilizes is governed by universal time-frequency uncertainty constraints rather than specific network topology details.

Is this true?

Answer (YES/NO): NO